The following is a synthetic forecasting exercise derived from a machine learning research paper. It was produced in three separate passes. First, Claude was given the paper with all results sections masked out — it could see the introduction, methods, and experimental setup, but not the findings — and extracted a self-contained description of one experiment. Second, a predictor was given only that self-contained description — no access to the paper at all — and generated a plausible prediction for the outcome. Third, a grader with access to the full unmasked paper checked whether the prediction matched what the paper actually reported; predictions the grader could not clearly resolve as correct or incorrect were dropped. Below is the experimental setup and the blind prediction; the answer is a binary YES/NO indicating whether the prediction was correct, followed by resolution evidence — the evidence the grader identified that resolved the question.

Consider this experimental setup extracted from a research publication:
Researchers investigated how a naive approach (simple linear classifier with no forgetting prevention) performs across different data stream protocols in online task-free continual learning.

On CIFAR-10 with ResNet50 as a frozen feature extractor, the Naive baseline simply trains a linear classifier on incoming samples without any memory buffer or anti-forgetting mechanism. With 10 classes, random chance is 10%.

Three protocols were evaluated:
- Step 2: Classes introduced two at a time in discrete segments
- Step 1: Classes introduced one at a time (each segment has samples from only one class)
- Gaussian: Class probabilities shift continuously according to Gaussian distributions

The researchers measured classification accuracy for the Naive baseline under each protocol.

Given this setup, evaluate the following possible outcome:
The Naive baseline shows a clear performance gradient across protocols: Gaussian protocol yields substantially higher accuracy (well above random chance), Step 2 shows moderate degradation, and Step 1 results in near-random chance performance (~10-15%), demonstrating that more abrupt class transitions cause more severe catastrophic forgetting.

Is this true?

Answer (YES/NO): NO